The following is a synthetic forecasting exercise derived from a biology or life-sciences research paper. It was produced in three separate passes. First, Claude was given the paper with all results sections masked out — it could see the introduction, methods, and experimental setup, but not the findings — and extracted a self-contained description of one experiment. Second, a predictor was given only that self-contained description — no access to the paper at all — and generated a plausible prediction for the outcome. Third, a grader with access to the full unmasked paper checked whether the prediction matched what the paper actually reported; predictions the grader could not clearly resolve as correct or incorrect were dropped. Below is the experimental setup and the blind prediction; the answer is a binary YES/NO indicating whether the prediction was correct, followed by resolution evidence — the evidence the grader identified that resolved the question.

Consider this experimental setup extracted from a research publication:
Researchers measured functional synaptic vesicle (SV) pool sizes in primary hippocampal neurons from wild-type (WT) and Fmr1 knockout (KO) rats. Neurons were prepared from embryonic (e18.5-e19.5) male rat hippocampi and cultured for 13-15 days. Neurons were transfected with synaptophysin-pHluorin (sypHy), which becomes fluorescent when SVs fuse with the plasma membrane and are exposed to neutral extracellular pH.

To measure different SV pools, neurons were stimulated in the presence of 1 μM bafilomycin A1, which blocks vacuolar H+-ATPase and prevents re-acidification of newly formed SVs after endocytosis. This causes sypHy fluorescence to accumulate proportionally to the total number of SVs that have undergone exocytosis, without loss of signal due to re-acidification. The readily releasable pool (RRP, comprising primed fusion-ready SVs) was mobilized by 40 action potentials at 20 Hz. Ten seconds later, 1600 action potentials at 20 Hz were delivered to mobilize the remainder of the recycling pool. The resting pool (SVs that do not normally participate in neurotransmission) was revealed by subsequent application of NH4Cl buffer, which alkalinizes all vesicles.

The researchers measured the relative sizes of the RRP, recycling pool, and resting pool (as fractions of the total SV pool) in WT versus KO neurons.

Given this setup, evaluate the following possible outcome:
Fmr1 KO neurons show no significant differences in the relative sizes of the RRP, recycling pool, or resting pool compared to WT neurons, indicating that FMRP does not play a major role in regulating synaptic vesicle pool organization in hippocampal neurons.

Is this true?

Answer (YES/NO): NO